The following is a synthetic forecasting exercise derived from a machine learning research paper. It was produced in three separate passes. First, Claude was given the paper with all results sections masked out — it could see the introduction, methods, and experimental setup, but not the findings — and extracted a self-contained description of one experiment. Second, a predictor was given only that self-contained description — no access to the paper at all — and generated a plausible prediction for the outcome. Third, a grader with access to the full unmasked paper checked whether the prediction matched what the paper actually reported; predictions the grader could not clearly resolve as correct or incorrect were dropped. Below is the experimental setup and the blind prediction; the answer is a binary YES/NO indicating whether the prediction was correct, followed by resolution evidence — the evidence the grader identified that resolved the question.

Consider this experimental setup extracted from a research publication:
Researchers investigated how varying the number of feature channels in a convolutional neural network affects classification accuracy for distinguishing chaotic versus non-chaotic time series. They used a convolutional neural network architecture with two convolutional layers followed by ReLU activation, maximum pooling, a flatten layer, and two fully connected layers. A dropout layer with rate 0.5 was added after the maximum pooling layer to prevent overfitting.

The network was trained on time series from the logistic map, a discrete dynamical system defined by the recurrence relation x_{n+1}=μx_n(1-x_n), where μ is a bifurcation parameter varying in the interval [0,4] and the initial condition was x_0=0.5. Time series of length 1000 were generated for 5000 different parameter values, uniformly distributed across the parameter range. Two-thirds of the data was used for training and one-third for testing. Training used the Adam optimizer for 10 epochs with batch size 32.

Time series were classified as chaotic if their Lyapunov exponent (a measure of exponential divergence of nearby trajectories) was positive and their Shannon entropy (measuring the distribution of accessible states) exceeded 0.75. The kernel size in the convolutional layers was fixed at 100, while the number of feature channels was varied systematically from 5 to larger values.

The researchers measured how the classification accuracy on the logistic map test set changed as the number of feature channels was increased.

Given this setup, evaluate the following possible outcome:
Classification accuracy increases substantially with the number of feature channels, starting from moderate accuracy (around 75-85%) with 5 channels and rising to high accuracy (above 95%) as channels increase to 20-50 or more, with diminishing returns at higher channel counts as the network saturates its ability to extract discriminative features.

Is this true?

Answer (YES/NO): NO